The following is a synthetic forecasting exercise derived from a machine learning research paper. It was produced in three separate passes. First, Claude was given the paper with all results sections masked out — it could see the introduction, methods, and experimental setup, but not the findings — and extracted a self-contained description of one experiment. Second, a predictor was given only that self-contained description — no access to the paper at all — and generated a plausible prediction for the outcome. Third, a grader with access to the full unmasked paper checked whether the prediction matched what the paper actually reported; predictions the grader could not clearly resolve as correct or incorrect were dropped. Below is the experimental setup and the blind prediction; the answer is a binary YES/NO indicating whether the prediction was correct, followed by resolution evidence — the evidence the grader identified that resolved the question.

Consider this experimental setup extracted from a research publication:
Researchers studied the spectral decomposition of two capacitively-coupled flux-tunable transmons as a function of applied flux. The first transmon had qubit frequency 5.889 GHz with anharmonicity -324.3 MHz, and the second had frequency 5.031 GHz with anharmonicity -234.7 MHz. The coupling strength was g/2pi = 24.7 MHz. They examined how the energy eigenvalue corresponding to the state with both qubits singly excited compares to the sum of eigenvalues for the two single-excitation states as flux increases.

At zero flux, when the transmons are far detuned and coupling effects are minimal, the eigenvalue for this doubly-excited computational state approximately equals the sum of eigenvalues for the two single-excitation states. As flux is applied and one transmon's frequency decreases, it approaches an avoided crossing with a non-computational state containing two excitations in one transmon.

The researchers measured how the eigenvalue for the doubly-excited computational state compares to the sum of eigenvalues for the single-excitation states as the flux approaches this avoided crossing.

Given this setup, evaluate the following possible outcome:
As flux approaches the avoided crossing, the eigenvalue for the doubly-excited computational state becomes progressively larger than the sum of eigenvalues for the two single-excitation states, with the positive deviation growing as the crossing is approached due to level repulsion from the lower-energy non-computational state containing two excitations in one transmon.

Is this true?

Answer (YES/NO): NO